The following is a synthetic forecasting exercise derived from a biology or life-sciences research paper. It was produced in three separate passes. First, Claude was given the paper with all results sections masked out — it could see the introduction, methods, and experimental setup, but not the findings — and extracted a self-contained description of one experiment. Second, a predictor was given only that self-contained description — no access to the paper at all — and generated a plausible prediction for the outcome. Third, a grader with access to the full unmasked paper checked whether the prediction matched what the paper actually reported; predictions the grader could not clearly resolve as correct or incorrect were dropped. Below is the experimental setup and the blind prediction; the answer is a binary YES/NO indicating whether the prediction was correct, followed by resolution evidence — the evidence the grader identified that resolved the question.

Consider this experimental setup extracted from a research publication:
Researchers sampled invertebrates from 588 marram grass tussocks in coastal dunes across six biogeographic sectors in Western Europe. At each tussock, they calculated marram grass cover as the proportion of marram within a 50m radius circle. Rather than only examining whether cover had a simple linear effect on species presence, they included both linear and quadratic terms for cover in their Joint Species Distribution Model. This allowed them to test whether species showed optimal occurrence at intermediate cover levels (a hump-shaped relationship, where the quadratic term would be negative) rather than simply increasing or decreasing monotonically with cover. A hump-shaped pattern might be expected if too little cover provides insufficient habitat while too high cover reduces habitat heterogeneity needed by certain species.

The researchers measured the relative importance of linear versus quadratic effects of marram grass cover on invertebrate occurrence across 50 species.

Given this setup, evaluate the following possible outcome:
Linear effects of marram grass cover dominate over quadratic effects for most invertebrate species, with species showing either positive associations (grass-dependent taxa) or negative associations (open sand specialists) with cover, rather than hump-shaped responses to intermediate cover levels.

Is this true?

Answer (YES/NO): NO